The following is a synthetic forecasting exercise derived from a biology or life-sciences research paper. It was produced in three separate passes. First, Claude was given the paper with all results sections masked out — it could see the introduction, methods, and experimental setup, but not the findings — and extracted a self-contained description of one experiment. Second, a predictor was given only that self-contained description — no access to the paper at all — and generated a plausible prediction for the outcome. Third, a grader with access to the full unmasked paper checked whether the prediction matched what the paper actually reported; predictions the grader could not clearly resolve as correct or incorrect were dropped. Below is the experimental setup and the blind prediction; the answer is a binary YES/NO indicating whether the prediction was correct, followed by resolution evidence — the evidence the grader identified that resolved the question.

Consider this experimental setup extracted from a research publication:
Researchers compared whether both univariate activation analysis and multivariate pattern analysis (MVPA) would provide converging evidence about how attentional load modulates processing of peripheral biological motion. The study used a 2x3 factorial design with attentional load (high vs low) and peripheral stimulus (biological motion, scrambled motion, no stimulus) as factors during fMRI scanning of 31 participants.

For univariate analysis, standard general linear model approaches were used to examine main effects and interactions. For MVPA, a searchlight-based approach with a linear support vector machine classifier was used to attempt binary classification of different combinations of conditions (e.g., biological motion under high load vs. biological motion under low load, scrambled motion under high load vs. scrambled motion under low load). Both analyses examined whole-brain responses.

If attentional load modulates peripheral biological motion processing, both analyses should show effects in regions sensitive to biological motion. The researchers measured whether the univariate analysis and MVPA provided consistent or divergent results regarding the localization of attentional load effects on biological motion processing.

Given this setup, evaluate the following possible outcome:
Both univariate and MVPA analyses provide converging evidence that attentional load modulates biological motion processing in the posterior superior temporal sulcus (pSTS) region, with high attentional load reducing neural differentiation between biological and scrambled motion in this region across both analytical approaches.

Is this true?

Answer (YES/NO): NO